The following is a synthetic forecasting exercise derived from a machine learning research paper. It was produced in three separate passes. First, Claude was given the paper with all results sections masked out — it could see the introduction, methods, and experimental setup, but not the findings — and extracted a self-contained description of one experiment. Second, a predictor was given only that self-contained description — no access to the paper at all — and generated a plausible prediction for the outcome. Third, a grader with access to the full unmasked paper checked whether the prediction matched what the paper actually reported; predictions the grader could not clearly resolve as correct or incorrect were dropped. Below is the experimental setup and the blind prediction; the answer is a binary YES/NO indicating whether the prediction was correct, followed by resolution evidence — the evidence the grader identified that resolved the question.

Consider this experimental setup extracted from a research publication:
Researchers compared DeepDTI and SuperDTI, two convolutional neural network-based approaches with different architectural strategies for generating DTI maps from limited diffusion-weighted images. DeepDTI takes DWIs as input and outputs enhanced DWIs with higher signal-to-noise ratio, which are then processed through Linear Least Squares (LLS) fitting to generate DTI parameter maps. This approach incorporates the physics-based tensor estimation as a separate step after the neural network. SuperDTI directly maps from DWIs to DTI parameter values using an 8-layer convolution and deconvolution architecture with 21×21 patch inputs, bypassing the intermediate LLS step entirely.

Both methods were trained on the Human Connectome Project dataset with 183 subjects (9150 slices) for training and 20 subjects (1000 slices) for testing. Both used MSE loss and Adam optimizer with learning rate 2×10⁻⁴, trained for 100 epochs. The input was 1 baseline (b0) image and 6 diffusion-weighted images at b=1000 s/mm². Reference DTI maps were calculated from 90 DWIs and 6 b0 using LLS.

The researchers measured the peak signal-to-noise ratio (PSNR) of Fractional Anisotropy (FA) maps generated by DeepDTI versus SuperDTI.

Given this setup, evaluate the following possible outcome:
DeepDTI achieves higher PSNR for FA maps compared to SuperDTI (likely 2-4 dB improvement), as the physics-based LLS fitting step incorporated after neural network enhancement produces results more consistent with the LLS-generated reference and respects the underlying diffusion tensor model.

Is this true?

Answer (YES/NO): NO